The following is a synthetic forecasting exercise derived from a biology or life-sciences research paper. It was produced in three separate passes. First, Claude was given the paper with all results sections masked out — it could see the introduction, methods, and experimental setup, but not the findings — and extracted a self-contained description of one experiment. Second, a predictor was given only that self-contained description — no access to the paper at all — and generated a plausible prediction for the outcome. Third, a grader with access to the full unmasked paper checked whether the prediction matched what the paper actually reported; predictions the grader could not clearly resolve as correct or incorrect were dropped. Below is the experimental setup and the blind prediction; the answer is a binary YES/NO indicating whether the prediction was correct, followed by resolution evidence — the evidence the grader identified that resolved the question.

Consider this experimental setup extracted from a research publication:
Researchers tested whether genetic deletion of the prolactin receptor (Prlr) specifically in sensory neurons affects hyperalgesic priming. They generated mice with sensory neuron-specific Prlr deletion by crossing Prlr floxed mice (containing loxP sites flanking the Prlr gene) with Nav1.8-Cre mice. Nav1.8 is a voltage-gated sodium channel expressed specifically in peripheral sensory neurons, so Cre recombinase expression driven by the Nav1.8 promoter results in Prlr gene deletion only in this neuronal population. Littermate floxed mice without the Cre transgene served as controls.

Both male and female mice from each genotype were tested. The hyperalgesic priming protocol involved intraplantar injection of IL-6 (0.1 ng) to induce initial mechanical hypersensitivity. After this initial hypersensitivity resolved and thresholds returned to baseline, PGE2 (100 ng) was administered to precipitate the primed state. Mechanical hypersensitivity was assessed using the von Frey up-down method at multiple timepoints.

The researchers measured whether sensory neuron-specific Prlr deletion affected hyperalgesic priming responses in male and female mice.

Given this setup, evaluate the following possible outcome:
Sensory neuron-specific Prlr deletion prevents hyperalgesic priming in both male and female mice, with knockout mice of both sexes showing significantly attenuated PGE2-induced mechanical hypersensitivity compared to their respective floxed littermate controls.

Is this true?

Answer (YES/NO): NO